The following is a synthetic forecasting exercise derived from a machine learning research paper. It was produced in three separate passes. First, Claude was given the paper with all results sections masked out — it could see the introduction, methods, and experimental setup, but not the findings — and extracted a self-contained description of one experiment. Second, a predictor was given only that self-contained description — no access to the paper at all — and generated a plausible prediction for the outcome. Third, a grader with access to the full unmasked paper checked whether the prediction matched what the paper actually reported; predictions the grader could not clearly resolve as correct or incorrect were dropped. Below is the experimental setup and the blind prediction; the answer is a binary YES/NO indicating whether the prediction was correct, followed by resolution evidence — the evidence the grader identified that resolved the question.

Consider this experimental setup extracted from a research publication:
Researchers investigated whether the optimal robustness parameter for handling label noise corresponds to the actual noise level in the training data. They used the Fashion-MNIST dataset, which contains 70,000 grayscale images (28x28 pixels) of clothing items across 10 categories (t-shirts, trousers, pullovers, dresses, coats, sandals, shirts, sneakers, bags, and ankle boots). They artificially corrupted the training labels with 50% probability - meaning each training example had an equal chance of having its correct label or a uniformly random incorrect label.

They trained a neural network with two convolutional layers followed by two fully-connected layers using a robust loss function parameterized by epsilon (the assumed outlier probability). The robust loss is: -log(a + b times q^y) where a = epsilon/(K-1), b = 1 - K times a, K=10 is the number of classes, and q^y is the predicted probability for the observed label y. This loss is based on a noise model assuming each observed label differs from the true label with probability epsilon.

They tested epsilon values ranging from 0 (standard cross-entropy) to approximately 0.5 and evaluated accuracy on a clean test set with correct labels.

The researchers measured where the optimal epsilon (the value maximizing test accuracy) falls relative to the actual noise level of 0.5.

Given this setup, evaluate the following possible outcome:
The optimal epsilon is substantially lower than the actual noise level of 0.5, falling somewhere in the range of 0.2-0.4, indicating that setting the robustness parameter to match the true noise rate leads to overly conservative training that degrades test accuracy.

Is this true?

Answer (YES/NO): NO